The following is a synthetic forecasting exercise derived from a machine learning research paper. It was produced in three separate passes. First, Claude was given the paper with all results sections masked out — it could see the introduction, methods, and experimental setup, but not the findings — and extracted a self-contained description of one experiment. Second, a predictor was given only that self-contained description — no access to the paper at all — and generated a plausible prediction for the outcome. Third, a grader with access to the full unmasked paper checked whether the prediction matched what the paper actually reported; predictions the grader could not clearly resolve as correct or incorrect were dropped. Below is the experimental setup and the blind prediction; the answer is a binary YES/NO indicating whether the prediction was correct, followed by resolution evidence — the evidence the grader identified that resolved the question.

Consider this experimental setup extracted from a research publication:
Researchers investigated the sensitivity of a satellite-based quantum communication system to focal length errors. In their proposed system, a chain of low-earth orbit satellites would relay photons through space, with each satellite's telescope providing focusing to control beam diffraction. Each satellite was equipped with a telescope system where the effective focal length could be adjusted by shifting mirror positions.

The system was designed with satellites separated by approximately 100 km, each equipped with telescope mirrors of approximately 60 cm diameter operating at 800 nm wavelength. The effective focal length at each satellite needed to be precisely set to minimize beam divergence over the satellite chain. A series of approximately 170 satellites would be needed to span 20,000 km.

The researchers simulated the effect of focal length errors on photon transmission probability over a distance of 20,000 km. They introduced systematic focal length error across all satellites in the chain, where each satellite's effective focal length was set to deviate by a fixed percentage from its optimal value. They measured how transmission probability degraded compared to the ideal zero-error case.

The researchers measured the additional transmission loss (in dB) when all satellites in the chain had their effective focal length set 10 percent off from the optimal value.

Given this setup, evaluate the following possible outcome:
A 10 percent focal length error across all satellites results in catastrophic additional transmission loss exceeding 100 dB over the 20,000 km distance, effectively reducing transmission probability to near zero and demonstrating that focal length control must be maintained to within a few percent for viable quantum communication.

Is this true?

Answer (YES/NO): NO